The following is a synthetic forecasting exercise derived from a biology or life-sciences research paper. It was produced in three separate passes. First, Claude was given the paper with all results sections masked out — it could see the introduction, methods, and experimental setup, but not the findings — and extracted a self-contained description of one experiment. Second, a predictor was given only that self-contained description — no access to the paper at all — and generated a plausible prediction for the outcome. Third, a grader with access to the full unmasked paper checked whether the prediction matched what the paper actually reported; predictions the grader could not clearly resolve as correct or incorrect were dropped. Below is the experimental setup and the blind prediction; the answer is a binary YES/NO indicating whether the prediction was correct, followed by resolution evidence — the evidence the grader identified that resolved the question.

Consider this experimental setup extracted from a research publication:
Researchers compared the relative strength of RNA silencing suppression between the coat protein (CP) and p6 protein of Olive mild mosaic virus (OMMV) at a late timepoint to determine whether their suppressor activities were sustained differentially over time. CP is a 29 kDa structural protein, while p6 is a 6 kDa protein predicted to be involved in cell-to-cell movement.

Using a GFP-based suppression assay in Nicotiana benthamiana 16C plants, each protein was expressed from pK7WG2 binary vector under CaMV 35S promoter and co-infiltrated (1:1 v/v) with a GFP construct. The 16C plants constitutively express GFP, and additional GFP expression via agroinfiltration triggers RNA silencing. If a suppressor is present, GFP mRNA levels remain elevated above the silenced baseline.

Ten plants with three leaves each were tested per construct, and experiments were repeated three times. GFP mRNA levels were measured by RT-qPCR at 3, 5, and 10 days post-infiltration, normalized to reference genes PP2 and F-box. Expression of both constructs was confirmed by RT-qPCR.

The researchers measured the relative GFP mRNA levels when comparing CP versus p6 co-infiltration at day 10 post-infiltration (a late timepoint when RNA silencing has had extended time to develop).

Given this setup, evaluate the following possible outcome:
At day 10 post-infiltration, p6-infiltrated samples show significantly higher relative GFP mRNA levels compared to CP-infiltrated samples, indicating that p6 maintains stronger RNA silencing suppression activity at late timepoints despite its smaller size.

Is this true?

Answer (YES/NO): NO